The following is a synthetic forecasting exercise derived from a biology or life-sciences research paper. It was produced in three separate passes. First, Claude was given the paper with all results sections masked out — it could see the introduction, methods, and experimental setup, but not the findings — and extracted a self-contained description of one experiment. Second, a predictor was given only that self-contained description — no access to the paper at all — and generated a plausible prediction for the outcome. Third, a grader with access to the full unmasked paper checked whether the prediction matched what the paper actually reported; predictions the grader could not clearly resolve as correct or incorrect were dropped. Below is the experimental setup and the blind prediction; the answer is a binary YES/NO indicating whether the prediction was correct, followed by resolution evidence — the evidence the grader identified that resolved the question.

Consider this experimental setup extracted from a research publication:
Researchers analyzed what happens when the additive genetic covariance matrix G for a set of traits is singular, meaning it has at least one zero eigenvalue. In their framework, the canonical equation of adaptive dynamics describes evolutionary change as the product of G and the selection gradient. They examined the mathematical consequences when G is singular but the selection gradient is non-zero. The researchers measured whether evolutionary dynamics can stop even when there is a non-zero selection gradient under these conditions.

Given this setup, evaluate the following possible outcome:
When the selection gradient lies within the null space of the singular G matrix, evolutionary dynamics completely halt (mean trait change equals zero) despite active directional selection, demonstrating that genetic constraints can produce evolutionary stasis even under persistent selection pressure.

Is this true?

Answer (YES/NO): YES